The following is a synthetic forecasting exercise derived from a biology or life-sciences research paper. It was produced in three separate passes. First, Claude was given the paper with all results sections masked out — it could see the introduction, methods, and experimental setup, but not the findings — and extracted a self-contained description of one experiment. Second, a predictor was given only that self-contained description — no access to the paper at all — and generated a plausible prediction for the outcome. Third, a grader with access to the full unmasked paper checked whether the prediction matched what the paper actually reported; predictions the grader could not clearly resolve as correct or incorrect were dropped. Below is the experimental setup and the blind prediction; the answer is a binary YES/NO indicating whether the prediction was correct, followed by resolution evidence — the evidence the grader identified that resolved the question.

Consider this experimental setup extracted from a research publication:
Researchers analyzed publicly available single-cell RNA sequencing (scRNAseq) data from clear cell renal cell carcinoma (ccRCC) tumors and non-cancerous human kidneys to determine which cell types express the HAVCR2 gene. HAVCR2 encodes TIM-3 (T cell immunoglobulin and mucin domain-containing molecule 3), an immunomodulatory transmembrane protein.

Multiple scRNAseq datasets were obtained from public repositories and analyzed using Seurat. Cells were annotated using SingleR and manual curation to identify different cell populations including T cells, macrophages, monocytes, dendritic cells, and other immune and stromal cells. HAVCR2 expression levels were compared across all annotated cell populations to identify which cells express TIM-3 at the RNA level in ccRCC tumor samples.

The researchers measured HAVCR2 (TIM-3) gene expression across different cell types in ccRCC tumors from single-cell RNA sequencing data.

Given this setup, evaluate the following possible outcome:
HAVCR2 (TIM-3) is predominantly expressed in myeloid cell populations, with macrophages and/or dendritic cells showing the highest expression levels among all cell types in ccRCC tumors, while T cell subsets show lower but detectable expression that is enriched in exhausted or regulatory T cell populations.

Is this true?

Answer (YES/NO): NO